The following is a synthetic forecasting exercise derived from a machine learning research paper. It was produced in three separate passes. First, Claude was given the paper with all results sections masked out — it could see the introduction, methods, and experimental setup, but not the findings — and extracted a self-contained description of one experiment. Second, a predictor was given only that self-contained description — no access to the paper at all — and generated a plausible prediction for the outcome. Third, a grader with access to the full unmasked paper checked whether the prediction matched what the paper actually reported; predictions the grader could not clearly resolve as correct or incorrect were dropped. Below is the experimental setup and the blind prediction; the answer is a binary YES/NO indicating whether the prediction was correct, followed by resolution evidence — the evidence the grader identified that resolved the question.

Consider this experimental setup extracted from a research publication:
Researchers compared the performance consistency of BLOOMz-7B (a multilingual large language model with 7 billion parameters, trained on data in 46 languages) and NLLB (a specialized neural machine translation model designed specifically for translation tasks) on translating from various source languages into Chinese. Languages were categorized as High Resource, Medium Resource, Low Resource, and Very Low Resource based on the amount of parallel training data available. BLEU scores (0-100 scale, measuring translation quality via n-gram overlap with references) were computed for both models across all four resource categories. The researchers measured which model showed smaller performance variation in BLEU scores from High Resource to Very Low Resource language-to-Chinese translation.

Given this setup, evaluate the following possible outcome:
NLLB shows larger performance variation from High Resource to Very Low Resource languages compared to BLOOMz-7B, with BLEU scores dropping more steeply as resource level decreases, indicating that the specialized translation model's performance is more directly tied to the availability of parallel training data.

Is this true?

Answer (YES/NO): NO